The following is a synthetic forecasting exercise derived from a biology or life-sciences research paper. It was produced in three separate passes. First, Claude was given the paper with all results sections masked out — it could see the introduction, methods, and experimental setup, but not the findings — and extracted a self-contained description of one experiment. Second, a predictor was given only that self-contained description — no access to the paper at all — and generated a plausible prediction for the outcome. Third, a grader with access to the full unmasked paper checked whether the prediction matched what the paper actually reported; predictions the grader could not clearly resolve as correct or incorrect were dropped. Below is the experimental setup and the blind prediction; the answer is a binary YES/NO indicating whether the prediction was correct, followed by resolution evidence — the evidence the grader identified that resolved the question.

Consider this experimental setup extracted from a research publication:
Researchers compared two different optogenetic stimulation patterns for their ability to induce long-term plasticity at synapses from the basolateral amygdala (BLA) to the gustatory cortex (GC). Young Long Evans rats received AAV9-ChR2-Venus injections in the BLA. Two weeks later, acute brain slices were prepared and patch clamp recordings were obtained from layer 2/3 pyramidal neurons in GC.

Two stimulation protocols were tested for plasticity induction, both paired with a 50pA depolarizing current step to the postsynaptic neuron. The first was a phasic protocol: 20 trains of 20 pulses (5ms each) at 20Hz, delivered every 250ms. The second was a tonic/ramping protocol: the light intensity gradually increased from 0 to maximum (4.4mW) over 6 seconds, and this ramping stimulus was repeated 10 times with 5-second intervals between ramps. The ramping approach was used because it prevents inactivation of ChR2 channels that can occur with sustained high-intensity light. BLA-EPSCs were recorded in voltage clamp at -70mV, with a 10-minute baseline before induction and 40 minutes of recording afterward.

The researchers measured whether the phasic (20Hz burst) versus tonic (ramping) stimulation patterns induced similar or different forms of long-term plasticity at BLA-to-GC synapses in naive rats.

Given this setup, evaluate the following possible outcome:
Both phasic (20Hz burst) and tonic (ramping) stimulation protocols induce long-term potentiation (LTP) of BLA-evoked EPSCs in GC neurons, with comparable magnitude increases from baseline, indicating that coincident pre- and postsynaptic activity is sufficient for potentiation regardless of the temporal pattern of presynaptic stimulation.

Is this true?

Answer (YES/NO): NO